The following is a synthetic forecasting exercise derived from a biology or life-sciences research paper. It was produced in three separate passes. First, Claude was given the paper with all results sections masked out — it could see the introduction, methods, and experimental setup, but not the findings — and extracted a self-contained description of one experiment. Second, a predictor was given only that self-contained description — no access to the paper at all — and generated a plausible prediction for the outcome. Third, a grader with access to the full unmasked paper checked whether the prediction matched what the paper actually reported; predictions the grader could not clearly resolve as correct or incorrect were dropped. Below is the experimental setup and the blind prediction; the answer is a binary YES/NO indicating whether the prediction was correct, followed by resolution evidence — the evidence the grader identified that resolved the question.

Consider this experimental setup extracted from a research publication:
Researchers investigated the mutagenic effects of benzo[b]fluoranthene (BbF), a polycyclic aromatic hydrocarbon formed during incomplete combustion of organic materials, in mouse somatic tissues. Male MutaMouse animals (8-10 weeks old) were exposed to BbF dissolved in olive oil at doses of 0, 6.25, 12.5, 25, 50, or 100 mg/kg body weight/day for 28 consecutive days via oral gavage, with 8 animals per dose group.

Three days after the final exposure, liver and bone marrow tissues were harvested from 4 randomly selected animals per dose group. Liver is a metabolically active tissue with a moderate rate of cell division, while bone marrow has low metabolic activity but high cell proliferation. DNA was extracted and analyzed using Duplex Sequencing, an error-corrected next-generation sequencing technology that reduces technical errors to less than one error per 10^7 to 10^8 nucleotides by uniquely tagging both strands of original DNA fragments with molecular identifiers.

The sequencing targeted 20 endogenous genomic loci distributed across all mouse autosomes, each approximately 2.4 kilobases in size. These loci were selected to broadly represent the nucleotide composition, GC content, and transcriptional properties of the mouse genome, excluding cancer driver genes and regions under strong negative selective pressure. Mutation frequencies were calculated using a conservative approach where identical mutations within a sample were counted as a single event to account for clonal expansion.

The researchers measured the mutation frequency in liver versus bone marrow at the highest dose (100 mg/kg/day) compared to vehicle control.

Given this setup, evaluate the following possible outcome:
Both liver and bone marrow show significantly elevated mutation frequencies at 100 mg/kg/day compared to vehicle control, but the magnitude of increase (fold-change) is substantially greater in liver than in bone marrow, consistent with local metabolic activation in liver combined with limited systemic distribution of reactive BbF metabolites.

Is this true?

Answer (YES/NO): YES